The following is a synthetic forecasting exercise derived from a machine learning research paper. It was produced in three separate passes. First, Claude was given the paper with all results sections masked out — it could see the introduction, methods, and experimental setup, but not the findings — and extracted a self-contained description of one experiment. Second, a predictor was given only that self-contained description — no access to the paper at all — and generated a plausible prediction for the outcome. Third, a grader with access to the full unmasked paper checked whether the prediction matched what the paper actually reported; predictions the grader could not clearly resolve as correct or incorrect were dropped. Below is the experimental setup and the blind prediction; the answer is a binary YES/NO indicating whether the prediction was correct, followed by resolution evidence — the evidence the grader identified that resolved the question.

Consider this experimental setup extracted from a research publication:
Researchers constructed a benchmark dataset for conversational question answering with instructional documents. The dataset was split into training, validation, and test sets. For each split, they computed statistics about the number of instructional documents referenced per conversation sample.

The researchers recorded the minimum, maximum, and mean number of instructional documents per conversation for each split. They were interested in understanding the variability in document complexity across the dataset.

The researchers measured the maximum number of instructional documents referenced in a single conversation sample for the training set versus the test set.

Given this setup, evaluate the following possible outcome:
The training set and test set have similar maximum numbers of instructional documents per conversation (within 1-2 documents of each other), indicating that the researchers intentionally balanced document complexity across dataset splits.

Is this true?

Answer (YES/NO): NO